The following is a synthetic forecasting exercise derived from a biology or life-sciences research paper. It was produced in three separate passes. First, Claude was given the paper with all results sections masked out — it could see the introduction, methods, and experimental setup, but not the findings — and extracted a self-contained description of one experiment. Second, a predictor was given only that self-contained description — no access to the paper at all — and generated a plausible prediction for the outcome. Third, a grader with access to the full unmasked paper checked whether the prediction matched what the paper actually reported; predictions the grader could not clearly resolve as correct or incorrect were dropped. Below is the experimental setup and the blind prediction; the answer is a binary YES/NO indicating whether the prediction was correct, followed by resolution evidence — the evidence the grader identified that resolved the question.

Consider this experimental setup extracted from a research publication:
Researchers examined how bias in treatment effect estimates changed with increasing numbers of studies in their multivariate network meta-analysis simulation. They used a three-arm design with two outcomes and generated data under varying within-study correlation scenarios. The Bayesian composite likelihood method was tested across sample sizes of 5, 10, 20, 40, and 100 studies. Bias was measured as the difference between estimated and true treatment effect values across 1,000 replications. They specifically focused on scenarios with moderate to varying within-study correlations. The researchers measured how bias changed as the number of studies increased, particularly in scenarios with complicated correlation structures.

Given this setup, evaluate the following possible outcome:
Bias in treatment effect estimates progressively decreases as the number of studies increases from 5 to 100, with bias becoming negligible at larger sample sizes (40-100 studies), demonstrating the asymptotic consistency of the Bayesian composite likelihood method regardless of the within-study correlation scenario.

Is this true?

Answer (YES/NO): YES